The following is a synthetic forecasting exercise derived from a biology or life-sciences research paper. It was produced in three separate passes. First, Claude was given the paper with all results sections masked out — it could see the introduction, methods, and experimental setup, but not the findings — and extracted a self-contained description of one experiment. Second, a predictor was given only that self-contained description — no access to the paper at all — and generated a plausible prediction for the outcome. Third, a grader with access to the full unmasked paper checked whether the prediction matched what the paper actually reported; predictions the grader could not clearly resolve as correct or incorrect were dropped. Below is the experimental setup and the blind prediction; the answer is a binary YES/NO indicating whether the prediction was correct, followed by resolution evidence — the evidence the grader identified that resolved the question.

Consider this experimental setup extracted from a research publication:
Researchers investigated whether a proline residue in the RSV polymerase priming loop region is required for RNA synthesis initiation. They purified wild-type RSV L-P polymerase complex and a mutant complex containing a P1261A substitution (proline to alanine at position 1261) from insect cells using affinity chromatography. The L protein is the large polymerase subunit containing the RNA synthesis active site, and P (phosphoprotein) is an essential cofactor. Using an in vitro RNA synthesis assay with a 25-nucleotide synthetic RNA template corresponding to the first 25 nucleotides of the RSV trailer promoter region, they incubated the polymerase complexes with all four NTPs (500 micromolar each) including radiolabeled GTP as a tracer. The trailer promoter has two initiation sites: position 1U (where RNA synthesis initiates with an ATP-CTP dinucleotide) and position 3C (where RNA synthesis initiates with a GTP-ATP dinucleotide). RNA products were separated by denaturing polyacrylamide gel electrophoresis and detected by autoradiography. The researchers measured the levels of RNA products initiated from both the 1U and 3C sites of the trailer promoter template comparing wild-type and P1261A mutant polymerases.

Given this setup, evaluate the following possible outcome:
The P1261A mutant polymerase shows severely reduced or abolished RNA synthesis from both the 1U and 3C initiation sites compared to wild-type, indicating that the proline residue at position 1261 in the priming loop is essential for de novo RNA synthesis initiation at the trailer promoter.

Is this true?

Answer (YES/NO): YES